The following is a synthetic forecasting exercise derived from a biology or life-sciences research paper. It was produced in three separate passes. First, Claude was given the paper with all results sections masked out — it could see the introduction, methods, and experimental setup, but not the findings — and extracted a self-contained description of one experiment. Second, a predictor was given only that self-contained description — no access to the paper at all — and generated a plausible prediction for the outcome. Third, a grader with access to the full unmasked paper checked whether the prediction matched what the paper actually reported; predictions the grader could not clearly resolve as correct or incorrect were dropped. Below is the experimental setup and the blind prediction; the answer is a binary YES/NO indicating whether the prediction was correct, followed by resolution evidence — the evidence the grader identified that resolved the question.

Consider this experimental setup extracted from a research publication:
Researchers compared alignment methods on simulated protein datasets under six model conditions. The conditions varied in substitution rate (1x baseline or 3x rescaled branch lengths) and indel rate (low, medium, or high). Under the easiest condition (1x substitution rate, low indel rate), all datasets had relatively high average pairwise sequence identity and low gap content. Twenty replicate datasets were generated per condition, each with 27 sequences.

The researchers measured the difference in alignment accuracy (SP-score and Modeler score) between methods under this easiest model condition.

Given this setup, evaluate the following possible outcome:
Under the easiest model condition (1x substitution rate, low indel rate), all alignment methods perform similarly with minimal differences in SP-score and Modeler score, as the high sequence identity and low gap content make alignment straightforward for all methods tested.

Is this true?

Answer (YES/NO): YES